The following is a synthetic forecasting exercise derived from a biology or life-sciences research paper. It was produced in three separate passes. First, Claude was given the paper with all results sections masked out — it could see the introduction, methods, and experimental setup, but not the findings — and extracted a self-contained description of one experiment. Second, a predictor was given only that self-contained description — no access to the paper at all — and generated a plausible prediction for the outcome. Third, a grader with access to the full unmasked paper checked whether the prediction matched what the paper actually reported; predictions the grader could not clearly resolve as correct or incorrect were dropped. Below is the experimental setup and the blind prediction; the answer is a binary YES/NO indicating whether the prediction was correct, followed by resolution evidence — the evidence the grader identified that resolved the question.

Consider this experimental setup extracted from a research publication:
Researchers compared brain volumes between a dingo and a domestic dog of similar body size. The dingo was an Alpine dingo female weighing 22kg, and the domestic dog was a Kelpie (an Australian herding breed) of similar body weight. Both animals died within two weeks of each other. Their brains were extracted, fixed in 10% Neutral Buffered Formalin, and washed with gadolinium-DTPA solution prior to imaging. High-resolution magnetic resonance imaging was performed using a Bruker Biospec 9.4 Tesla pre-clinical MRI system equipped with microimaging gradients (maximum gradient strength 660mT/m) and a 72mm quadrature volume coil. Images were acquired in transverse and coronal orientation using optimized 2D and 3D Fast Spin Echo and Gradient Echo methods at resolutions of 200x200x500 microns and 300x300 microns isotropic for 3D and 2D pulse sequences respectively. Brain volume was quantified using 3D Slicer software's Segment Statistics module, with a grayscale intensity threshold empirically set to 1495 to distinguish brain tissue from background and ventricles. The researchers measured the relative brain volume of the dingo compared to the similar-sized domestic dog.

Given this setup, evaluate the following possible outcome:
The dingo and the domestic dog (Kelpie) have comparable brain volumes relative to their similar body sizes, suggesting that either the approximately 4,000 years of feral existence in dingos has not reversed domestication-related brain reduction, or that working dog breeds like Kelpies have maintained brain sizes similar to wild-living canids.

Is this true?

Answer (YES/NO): NO